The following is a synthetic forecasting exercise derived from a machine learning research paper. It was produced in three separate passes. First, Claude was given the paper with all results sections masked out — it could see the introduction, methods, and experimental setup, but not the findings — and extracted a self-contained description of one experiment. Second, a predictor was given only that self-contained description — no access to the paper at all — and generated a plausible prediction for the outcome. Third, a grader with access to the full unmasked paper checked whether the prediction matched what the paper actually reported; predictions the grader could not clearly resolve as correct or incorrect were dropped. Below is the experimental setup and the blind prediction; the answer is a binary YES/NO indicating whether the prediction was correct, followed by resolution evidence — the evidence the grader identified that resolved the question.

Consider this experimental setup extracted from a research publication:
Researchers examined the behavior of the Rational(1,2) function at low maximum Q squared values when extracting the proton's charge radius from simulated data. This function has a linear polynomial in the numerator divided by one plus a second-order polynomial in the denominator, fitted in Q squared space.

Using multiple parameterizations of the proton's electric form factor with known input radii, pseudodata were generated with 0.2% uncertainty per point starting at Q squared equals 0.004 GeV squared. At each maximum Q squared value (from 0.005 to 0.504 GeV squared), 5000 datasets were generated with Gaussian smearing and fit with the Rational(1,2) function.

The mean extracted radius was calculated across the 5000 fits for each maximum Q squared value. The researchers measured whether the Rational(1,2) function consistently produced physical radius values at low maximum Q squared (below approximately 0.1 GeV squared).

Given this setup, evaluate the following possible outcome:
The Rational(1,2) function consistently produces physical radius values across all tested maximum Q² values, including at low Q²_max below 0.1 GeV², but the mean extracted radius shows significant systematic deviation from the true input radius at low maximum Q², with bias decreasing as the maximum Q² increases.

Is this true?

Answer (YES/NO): NO